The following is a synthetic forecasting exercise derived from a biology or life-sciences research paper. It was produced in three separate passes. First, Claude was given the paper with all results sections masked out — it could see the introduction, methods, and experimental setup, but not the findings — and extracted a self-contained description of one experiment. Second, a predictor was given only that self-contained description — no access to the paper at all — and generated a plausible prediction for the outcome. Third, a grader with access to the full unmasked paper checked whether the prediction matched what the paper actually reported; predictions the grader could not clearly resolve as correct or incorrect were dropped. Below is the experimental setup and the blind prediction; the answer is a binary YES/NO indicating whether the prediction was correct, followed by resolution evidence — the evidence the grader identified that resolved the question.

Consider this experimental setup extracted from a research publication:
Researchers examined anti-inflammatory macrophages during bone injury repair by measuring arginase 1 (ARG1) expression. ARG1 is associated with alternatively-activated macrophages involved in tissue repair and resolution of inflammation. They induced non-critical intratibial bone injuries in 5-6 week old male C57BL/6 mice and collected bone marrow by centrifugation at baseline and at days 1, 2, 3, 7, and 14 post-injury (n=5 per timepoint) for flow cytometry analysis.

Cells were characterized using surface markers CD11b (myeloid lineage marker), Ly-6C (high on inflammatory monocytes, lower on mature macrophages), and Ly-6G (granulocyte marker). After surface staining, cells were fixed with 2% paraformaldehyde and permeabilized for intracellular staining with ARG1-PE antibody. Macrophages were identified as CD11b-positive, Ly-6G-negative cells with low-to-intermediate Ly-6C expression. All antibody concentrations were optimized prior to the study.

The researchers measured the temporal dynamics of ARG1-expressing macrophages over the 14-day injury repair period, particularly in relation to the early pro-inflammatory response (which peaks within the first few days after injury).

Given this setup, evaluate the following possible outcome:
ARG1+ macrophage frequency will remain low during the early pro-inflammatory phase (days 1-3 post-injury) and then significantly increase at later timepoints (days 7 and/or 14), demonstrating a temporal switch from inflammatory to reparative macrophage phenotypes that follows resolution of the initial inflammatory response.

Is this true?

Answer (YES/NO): NO